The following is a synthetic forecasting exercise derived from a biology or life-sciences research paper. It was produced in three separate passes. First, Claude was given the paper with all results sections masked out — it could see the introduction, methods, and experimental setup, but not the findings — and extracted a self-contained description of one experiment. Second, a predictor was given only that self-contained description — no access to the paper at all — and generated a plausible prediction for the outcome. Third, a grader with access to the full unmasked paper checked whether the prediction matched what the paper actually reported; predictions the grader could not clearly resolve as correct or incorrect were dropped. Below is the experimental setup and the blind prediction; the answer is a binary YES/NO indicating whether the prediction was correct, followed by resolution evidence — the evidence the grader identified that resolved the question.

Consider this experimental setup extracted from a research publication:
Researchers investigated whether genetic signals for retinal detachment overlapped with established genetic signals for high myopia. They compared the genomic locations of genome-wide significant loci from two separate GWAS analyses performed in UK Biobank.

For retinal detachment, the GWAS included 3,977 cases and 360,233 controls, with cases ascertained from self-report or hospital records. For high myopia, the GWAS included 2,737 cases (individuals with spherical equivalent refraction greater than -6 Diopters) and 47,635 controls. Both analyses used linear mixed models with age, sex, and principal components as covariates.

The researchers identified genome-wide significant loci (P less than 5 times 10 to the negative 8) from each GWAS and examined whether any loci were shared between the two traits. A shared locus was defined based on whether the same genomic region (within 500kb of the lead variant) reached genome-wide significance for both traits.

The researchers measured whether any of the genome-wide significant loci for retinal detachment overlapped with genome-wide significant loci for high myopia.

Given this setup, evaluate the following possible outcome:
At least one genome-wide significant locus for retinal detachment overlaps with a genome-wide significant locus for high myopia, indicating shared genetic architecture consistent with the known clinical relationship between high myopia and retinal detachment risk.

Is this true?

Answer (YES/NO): NO